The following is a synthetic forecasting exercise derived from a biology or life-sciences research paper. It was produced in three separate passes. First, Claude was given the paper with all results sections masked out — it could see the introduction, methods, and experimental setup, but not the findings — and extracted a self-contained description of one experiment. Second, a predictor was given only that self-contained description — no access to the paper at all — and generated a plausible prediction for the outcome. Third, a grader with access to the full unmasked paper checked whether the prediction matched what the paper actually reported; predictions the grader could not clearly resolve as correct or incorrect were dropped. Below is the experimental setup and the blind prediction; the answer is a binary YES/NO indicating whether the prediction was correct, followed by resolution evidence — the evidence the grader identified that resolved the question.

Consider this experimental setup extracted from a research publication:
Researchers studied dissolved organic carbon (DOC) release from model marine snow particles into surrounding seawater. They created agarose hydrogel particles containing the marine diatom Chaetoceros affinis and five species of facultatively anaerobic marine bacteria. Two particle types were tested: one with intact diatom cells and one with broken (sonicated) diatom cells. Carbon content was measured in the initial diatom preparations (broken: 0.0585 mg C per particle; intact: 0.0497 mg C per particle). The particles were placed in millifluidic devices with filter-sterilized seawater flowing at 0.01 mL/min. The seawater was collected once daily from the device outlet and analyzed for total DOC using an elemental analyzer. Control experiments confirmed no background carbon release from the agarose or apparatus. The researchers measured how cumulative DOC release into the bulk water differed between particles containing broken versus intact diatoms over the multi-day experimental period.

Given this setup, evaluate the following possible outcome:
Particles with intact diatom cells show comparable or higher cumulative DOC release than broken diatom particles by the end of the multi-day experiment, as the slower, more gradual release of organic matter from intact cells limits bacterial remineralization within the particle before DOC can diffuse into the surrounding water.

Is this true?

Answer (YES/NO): NO